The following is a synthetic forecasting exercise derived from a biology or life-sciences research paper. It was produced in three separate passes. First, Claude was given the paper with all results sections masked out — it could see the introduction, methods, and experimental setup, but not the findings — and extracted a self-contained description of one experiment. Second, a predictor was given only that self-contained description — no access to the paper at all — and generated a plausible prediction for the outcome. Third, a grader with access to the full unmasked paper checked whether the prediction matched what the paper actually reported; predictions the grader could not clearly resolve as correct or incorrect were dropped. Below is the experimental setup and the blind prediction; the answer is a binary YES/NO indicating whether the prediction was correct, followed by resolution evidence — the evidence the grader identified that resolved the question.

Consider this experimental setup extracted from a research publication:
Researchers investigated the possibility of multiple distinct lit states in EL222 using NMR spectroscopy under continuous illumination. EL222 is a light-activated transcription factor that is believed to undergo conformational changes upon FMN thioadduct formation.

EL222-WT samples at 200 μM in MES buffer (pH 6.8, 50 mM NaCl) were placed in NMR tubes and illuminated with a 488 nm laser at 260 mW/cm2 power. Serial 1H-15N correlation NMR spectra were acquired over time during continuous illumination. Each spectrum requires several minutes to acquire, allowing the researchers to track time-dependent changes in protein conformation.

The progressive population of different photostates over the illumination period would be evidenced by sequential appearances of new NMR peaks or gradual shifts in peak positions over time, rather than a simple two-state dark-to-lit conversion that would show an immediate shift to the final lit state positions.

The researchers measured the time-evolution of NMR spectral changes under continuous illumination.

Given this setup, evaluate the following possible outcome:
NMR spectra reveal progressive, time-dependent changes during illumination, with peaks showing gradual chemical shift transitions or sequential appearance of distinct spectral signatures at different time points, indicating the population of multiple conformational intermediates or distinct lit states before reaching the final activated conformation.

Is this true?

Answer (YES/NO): YES